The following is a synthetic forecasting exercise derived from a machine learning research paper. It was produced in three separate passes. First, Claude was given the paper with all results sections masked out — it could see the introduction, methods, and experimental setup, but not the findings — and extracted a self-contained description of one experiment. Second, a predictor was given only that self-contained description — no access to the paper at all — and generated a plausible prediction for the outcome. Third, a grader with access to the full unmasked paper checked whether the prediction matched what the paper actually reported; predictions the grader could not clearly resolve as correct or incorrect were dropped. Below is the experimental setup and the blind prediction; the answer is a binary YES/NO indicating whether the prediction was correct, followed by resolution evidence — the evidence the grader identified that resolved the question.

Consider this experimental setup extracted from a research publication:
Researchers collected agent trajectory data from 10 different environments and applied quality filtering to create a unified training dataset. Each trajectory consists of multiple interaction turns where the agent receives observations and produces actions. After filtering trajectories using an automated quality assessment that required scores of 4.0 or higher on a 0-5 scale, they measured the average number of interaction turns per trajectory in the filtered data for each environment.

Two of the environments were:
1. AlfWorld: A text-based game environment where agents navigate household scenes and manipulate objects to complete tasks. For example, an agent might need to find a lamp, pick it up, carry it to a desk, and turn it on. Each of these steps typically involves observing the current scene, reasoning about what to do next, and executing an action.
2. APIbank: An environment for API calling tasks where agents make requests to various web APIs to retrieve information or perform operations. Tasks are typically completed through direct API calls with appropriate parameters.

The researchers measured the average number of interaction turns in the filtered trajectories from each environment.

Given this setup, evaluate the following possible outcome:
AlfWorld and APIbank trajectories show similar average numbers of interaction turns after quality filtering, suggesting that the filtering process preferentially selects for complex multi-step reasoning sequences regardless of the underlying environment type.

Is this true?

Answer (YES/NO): NO